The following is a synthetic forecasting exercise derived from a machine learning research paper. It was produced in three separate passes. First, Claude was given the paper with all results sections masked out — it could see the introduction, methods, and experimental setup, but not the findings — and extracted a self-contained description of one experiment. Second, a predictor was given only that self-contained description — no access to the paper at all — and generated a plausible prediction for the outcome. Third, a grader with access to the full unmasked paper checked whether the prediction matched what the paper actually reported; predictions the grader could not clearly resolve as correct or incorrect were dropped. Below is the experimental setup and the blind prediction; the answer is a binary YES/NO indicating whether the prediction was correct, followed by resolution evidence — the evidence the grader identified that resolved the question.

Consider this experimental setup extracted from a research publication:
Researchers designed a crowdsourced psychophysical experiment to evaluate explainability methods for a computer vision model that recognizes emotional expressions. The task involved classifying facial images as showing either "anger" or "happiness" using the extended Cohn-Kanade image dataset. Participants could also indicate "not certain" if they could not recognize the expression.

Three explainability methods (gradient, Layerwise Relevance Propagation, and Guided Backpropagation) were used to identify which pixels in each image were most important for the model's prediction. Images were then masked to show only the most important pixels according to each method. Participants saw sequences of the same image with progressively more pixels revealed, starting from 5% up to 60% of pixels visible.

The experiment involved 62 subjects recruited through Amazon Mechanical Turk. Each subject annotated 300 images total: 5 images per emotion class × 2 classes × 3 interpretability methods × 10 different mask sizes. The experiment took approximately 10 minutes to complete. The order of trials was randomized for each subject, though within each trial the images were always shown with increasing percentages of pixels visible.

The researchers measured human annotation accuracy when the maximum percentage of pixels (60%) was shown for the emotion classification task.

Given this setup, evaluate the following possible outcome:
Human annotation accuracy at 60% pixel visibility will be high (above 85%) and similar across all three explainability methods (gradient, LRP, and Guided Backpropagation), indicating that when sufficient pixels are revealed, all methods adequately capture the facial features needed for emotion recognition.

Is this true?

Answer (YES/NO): YES